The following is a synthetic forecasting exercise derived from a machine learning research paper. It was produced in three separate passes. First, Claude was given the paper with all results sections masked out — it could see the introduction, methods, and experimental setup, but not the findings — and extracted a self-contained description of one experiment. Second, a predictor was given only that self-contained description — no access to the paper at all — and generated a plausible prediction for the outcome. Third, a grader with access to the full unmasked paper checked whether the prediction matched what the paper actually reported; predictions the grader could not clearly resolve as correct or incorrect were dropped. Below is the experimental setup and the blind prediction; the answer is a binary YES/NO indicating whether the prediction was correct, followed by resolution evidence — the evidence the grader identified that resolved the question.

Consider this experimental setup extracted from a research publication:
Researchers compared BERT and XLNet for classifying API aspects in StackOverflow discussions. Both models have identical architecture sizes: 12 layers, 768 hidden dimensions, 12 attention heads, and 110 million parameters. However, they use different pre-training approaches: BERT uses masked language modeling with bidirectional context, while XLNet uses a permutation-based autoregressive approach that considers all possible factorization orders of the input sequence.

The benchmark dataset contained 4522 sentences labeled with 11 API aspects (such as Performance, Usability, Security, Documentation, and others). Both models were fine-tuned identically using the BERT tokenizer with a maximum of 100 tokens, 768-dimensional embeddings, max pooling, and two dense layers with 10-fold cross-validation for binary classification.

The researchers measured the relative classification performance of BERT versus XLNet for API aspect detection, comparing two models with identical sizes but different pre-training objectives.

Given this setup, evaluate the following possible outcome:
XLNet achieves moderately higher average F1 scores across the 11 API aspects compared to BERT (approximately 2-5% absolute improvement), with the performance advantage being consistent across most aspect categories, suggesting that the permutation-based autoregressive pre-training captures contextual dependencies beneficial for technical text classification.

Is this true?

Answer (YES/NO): NO